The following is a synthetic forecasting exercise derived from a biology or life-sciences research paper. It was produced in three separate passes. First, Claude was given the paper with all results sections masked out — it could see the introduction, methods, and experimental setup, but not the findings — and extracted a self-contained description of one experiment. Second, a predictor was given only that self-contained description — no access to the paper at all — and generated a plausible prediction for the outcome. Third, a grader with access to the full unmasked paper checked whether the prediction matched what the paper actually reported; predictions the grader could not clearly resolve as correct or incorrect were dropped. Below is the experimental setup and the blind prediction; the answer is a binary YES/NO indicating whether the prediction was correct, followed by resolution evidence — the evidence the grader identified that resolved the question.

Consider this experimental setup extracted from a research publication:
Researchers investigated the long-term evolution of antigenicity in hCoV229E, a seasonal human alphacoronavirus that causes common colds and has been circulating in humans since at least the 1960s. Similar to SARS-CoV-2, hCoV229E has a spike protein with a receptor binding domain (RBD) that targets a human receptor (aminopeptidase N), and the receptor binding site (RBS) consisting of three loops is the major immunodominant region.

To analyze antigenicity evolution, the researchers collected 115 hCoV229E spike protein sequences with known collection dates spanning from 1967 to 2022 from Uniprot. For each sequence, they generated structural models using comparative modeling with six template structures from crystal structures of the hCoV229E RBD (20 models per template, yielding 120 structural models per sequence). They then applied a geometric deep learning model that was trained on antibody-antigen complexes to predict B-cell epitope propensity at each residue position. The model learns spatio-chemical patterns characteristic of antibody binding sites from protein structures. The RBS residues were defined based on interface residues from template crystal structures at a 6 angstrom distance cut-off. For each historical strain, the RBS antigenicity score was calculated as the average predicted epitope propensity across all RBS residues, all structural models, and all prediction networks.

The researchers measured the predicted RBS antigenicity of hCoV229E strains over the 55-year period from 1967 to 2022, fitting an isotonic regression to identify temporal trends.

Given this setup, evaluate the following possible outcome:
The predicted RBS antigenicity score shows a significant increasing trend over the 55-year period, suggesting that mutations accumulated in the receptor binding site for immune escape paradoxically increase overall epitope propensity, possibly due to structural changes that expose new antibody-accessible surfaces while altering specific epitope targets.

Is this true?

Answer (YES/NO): NO